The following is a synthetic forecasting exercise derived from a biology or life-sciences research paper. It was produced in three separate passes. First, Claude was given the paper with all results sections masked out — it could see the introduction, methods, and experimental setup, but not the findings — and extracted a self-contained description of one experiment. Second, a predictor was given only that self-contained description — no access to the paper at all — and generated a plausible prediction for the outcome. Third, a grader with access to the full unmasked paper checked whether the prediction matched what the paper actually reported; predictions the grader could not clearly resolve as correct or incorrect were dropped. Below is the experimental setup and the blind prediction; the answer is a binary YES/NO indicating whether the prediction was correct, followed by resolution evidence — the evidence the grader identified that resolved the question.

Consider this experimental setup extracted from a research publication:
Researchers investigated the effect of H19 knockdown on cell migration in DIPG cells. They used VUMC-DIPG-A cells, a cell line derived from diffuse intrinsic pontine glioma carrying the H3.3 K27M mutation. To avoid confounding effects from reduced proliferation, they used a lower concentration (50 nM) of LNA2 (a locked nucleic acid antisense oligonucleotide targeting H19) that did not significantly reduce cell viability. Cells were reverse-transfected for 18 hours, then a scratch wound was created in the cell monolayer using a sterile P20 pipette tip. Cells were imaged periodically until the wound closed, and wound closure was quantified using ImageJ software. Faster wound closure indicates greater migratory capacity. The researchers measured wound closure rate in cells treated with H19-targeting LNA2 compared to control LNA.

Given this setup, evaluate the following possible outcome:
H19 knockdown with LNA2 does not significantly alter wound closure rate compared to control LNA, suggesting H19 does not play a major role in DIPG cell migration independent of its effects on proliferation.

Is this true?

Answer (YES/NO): YES